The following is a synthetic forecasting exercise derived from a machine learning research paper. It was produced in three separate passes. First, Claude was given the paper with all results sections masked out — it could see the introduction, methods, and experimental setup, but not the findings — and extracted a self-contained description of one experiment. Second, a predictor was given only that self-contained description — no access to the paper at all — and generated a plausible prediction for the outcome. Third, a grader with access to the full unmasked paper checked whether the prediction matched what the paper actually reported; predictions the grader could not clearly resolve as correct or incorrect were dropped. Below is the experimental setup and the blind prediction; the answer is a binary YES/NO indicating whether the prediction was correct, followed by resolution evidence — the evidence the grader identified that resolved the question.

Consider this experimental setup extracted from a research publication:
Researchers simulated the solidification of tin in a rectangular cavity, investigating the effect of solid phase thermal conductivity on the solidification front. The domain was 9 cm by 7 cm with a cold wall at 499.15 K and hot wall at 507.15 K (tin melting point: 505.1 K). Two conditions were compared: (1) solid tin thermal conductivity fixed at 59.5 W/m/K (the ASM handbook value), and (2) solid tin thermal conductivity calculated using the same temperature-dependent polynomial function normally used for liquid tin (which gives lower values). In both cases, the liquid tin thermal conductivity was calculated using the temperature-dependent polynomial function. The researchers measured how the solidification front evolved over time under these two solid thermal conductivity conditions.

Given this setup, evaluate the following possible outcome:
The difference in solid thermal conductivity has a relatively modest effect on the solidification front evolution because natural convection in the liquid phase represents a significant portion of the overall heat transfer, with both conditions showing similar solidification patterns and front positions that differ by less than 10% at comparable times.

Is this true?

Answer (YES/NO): NO